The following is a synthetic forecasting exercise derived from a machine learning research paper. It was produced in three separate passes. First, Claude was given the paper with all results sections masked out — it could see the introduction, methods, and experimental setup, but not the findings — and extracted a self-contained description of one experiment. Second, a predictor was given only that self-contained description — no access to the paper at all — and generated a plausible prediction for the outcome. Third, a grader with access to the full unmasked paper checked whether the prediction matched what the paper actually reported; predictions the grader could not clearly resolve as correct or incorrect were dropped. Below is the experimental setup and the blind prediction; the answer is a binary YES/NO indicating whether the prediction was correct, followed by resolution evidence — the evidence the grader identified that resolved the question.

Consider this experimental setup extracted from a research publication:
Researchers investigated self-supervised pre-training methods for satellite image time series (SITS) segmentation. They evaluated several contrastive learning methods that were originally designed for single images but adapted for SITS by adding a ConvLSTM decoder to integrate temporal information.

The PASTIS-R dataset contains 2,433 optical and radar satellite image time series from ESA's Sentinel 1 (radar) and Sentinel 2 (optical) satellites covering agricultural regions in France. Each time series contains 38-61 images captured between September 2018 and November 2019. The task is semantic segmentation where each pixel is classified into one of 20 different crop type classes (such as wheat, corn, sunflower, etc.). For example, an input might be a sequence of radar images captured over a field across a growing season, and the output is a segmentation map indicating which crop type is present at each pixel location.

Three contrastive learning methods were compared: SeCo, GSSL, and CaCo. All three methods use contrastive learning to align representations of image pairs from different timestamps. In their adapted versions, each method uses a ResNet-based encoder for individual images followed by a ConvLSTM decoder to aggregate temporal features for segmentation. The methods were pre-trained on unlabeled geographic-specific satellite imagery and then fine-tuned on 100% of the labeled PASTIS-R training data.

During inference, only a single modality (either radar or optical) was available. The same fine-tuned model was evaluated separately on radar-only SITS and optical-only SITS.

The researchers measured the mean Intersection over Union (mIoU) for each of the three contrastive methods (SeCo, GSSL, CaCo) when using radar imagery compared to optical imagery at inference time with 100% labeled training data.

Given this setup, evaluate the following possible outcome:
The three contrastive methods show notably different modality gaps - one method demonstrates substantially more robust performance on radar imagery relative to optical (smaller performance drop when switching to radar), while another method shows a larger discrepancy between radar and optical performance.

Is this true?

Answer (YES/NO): NO